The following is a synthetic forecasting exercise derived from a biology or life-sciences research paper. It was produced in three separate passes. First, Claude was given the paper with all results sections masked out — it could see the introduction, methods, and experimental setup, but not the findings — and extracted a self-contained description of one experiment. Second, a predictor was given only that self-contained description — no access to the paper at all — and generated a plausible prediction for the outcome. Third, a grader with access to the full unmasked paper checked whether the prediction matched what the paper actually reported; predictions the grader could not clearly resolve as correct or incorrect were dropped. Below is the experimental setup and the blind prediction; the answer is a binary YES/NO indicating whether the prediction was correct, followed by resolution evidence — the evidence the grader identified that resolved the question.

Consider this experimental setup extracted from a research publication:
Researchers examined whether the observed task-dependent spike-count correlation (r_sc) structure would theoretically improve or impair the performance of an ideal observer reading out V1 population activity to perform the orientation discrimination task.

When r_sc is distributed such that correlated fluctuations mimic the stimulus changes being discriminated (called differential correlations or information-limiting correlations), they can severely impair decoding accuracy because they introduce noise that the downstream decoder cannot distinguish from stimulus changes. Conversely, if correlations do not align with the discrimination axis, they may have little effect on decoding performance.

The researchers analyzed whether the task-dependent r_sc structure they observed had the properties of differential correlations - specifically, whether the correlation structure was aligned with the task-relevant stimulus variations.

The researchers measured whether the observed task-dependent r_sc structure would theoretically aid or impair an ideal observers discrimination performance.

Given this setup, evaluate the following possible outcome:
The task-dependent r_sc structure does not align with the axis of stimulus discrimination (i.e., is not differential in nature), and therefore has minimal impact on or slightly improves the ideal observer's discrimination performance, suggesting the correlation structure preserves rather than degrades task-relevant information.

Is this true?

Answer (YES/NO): NO